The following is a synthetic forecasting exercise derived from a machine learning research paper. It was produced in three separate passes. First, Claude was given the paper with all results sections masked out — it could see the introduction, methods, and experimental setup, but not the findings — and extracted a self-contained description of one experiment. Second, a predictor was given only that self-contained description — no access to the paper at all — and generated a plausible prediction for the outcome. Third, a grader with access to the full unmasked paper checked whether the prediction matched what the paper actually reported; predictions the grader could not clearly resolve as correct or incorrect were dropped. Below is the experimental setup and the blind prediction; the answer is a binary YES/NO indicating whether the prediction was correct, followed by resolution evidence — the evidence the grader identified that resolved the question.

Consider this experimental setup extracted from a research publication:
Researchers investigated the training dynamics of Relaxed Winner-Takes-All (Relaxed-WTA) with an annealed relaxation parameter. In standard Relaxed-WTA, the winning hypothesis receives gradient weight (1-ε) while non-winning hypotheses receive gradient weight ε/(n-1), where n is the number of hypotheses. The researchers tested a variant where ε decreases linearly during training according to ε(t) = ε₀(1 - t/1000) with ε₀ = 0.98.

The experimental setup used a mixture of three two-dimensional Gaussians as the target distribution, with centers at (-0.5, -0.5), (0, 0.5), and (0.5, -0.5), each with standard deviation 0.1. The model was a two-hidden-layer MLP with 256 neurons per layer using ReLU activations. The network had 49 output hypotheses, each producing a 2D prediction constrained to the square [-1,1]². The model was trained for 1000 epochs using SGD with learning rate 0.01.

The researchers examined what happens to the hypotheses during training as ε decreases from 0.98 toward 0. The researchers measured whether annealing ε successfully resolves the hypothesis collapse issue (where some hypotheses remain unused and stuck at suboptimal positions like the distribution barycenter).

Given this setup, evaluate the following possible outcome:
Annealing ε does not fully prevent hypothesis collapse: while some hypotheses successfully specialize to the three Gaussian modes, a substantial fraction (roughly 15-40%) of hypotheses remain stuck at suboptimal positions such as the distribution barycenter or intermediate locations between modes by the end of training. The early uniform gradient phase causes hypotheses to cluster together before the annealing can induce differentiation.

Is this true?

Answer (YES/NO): NO